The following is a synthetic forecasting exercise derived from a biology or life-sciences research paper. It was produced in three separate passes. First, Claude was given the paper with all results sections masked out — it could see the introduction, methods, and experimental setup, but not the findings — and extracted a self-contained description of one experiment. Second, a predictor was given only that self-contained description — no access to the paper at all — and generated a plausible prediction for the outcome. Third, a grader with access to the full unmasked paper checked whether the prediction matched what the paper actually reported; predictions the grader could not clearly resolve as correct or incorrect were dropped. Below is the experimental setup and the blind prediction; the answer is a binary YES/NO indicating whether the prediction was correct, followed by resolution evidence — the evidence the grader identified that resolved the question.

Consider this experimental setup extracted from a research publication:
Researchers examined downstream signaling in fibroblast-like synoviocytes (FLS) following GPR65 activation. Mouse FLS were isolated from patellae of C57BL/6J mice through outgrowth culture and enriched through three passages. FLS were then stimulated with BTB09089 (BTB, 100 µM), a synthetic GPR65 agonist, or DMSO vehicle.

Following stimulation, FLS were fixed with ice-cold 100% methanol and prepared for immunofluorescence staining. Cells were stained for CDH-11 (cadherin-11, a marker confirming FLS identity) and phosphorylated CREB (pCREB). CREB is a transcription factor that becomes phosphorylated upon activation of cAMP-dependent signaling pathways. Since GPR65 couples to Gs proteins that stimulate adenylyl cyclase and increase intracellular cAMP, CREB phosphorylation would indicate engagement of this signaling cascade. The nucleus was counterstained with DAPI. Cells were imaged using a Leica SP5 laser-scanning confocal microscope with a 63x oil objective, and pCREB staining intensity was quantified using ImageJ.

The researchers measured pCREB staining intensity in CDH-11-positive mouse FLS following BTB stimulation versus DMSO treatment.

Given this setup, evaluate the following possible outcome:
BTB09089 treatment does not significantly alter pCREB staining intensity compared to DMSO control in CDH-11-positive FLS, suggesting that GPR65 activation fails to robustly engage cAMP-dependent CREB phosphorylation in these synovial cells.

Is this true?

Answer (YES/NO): NO